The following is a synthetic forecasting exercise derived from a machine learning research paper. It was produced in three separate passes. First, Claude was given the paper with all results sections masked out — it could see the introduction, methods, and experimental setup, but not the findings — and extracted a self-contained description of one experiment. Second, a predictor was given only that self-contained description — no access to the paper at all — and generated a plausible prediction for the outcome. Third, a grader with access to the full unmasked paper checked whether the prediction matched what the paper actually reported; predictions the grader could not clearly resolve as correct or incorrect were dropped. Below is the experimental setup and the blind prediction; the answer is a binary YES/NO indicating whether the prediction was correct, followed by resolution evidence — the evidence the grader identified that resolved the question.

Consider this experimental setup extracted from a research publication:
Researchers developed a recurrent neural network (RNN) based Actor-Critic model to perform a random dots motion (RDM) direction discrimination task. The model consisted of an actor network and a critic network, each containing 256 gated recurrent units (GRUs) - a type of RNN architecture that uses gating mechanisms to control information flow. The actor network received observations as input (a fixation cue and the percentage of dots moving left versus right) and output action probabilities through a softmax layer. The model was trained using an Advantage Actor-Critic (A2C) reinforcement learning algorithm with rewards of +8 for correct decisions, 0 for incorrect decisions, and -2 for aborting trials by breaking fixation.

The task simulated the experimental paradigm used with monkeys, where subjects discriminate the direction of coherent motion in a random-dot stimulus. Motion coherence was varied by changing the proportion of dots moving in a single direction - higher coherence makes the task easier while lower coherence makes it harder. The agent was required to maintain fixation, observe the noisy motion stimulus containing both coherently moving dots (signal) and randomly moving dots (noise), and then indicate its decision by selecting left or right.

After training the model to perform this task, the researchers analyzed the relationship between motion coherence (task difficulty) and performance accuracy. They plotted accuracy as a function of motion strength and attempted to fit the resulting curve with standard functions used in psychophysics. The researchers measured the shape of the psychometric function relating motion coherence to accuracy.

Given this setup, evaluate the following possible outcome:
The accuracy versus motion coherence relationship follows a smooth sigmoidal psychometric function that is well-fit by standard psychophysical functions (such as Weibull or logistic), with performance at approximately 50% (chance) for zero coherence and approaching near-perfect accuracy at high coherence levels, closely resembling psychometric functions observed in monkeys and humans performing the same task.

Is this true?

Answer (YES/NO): YES